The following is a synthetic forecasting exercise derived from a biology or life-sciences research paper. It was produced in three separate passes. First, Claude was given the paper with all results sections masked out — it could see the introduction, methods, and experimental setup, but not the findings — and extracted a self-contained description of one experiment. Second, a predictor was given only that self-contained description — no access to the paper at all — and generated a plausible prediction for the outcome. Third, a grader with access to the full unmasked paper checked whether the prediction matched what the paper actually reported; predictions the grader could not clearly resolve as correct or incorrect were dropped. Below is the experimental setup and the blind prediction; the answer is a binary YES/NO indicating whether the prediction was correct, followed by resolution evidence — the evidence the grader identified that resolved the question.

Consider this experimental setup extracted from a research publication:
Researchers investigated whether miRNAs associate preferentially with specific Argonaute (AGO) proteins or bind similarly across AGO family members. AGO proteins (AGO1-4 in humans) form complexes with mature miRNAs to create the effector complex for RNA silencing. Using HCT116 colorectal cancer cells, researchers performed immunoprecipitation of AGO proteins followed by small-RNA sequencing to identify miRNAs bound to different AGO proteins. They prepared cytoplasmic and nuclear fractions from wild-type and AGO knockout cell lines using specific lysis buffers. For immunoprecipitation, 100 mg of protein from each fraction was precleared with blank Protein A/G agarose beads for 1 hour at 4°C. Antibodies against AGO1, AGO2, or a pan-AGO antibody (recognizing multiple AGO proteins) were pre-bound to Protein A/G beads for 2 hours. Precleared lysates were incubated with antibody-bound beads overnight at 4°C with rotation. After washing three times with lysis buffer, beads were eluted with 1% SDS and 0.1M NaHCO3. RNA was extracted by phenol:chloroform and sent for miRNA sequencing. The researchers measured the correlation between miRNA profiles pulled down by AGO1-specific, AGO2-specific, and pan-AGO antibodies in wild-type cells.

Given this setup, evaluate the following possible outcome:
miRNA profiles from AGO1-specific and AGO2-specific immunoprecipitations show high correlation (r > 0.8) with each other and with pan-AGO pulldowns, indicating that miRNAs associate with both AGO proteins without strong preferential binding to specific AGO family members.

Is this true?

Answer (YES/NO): YES